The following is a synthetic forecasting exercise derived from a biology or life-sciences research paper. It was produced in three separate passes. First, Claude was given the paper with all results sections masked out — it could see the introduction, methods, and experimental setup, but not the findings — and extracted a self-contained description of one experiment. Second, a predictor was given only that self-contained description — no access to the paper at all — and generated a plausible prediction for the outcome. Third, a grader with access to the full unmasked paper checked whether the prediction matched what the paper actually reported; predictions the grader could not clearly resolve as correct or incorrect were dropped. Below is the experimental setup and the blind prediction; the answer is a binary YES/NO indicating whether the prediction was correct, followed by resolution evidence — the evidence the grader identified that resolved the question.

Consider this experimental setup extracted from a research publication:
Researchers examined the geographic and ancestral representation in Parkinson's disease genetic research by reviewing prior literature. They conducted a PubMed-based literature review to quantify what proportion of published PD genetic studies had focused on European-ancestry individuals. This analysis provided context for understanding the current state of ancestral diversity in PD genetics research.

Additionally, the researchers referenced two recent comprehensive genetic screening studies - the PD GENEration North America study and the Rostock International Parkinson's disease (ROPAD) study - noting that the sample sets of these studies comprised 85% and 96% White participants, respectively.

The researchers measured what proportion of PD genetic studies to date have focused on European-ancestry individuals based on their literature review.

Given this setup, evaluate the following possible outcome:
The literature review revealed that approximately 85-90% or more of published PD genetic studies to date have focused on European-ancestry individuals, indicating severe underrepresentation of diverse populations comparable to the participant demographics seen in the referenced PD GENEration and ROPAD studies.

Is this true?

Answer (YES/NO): NO